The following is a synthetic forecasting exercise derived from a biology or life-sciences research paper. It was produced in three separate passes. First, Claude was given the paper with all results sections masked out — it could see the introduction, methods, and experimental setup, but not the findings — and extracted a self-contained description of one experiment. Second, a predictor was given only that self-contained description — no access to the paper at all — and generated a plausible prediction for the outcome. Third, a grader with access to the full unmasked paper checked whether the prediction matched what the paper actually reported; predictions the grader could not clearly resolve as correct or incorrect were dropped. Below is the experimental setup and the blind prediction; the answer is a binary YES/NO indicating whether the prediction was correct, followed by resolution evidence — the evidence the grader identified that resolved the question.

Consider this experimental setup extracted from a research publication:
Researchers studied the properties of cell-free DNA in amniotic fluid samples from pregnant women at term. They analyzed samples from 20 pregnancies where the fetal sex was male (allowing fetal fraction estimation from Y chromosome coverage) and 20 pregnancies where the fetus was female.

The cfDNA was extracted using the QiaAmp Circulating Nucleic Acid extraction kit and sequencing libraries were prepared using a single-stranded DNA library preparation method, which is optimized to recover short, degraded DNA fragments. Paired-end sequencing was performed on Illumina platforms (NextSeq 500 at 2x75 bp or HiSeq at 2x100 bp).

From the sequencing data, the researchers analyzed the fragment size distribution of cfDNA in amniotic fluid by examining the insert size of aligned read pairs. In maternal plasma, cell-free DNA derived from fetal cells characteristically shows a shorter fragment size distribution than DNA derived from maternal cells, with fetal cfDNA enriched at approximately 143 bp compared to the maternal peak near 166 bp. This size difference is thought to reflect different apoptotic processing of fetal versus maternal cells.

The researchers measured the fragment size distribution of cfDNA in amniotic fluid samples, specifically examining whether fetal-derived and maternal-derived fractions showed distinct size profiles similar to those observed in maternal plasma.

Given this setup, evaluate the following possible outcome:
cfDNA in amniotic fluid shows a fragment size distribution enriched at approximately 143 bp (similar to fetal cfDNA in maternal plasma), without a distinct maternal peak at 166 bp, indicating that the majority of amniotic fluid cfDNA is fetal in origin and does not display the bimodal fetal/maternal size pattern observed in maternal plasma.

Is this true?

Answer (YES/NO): NO